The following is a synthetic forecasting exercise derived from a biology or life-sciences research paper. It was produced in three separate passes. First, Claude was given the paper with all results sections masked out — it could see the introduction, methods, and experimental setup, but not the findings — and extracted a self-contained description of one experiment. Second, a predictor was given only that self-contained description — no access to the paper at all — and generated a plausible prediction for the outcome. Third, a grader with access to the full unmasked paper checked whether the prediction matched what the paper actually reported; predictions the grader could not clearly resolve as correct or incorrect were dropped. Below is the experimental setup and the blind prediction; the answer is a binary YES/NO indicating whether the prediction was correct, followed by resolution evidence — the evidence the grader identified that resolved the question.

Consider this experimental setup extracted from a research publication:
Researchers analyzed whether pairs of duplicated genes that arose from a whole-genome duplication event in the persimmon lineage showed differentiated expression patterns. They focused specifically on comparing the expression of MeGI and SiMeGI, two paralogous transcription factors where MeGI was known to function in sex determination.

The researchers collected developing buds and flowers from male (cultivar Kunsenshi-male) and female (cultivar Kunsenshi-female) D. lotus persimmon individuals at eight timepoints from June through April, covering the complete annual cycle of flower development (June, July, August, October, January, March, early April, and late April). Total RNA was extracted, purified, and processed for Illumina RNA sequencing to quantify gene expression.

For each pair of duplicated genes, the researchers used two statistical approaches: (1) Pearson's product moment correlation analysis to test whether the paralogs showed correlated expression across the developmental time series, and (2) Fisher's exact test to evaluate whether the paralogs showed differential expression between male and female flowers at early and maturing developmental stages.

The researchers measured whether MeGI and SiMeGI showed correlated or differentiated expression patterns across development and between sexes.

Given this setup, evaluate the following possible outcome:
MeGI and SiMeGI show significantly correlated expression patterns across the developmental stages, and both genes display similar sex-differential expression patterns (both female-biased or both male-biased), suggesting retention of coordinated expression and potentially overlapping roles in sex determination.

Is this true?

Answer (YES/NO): NO